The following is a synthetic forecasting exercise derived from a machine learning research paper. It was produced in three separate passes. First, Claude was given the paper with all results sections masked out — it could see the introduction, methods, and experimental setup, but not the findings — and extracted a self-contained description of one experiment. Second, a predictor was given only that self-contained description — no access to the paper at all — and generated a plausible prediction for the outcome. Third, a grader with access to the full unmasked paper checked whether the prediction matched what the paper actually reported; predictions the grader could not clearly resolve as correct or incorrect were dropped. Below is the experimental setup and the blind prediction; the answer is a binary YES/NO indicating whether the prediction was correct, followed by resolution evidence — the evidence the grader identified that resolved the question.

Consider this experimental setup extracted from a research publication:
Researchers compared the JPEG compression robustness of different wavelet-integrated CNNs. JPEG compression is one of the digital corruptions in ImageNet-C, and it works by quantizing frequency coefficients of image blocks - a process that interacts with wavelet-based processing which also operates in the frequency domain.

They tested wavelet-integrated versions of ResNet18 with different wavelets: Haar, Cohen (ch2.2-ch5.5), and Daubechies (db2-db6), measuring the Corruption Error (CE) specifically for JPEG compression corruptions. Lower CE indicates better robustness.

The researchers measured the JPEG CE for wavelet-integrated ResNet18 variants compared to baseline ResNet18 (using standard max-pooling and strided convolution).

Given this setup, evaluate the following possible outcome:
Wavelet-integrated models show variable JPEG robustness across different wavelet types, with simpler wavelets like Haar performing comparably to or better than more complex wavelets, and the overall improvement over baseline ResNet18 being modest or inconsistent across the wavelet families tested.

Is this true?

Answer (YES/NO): NO